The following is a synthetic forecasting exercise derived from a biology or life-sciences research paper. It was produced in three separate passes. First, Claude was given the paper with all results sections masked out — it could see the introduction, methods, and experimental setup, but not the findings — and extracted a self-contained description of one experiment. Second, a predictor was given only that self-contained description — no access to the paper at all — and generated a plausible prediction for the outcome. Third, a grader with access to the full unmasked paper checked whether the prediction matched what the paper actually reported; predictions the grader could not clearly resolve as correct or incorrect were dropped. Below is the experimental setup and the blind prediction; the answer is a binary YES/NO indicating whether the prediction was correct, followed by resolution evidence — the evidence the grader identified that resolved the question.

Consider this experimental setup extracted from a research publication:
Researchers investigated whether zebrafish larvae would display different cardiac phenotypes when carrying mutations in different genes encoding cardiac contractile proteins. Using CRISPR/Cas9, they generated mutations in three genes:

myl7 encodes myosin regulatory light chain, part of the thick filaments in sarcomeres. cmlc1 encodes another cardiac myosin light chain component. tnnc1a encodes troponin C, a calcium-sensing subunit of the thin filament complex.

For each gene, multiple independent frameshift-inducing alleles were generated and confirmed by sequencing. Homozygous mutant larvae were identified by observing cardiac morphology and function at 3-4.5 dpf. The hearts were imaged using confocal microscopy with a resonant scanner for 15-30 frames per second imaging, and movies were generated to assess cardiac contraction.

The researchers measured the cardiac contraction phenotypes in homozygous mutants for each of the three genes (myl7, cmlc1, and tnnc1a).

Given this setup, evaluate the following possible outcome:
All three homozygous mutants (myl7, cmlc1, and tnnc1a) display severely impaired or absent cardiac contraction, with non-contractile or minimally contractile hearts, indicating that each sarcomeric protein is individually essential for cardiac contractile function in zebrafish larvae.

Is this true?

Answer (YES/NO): NO